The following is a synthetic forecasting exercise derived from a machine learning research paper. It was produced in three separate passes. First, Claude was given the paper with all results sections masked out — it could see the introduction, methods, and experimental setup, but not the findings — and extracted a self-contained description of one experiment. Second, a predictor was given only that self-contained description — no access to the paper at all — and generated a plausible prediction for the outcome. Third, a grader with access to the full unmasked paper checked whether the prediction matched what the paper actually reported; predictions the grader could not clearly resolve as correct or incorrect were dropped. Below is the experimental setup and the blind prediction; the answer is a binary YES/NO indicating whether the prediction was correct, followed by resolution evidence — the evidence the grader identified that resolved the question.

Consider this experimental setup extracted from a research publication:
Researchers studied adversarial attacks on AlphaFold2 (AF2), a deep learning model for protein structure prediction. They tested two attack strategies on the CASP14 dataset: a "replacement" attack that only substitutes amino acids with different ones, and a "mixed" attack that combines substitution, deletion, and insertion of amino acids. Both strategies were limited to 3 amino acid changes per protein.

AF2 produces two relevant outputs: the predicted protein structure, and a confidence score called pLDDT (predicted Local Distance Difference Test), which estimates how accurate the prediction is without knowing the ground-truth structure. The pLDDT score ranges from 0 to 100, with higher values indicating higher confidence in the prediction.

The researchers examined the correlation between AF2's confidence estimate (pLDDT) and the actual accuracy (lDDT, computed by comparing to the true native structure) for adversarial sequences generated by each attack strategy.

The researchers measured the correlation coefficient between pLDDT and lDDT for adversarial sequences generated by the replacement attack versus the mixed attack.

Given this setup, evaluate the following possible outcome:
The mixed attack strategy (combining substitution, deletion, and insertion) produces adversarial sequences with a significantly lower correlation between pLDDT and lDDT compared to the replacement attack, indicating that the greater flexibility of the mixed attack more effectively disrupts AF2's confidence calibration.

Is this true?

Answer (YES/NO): NO